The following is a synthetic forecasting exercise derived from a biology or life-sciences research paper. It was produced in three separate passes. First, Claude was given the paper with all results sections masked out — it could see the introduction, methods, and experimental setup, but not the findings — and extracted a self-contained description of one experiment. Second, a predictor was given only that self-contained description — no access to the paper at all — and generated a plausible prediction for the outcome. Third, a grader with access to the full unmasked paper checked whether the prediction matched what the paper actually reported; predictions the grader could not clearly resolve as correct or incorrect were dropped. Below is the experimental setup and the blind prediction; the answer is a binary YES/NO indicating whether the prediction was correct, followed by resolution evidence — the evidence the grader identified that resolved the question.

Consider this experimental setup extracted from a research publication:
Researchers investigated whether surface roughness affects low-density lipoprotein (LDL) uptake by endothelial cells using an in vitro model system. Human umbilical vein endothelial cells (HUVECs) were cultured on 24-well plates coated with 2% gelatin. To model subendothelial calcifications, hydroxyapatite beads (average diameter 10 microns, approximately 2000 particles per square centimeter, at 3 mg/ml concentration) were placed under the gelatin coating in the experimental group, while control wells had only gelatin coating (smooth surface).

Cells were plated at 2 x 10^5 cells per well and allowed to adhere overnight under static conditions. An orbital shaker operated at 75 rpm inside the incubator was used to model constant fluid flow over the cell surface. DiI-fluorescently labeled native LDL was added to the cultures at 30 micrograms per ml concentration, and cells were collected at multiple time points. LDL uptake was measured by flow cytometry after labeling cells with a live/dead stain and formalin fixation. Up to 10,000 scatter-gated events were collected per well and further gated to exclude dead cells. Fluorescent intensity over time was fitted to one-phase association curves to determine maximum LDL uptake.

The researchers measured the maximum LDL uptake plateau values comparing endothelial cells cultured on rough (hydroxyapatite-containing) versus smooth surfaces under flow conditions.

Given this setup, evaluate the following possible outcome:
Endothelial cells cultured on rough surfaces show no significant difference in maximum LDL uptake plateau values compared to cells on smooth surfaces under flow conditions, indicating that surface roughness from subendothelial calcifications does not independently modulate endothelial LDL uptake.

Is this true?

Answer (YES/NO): NO